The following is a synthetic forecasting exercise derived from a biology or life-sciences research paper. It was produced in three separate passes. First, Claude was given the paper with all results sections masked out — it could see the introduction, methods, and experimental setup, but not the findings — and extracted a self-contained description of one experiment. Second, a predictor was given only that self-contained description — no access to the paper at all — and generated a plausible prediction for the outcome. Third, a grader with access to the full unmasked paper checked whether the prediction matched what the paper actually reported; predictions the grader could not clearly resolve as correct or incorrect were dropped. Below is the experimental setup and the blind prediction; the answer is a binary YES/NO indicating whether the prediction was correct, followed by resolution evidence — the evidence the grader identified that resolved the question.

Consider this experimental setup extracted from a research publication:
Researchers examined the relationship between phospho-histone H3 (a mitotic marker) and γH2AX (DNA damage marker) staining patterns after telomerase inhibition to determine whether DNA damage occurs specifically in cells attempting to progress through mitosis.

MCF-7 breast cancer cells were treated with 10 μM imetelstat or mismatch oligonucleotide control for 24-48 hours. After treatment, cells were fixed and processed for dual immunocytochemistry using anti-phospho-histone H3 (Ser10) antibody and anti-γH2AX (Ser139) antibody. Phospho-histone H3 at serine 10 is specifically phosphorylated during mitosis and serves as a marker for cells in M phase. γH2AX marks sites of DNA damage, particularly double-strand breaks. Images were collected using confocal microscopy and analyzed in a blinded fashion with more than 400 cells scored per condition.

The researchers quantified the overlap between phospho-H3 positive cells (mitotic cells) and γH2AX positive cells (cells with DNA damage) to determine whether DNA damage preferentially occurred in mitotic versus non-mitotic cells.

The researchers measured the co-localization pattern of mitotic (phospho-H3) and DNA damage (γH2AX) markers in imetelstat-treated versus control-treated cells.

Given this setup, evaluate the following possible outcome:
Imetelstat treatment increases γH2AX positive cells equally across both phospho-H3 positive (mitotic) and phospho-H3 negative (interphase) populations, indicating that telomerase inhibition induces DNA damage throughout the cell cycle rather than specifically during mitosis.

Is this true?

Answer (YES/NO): NO